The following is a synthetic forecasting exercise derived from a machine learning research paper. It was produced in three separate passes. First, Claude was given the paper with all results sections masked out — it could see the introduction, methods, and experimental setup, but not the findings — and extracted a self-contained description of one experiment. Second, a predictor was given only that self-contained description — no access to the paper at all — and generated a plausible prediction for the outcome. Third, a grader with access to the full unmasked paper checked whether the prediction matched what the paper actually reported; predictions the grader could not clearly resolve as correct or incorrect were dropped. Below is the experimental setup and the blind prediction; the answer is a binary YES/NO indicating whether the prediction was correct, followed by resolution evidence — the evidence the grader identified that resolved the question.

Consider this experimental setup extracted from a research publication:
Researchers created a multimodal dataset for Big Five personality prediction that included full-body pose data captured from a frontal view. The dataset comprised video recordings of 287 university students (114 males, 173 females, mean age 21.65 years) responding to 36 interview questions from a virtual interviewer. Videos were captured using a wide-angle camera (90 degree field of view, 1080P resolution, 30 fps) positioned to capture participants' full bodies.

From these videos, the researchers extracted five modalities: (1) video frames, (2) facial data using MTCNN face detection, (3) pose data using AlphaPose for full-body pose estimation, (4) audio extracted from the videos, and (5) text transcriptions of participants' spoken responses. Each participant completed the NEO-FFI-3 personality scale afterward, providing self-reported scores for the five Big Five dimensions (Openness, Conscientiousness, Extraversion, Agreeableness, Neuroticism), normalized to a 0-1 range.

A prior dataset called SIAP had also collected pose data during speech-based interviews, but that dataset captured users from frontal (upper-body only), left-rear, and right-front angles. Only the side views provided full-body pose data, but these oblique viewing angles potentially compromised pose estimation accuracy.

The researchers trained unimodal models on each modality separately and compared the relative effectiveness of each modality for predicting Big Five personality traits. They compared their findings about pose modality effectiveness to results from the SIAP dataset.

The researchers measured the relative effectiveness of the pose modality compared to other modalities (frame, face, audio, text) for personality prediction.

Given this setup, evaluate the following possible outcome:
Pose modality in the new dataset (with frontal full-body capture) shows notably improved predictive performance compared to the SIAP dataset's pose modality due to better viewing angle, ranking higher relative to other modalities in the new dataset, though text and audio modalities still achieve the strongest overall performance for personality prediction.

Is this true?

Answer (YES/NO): YES